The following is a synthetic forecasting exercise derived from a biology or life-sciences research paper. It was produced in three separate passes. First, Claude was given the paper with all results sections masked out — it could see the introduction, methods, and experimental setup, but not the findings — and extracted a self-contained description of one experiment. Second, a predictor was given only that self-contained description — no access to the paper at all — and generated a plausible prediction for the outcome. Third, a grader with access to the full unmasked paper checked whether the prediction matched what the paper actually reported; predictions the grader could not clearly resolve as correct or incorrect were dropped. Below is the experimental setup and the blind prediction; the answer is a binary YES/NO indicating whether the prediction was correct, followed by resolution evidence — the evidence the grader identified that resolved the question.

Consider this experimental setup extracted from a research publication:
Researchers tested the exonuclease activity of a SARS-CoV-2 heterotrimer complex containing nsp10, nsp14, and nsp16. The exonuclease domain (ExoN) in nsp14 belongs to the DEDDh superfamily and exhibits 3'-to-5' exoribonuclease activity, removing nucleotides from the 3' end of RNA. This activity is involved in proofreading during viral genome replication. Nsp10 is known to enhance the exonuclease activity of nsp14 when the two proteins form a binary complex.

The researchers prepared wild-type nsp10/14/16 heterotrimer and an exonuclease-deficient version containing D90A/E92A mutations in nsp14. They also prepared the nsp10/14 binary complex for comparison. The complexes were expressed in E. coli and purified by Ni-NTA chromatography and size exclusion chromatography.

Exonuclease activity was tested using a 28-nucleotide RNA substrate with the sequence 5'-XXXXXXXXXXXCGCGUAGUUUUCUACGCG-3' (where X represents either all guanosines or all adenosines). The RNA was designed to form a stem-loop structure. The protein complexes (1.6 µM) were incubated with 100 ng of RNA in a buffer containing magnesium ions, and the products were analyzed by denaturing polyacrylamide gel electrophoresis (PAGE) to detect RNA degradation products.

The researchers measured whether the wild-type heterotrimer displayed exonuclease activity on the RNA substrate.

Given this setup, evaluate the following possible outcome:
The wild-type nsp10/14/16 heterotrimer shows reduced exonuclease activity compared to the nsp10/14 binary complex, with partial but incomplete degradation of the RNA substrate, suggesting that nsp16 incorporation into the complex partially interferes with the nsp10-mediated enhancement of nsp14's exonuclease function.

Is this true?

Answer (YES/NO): YES